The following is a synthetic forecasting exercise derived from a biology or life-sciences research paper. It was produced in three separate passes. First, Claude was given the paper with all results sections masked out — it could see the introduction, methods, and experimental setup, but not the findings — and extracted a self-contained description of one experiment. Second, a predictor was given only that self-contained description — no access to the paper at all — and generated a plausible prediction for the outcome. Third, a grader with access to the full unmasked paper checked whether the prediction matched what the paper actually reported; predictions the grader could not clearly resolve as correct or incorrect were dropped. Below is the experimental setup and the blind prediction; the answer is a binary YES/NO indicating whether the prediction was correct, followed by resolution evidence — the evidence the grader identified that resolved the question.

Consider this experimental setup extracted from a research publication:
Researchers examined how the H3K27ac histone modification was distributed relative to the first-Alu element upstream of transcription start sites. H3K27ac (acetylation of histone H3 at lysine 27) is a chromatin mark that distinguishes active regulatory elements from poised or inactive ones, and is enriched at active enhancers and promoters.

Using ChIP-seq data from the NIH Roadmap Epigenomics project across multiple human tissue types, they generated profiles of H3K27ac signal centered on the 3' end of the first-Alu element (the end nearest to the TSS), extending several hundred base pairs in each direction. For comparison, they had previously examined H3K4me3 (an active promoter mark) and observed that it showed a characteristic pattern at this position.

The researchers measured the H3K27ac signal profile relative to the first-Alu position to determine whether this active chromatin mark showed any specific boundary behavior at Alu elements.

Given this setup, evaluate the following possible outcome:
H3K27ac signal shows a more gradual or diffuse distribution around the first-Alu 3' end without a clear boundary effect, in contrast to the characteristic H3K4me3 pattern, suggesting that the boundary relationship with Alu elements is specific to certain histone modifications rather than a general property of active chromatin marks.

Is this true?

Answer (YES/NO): NO